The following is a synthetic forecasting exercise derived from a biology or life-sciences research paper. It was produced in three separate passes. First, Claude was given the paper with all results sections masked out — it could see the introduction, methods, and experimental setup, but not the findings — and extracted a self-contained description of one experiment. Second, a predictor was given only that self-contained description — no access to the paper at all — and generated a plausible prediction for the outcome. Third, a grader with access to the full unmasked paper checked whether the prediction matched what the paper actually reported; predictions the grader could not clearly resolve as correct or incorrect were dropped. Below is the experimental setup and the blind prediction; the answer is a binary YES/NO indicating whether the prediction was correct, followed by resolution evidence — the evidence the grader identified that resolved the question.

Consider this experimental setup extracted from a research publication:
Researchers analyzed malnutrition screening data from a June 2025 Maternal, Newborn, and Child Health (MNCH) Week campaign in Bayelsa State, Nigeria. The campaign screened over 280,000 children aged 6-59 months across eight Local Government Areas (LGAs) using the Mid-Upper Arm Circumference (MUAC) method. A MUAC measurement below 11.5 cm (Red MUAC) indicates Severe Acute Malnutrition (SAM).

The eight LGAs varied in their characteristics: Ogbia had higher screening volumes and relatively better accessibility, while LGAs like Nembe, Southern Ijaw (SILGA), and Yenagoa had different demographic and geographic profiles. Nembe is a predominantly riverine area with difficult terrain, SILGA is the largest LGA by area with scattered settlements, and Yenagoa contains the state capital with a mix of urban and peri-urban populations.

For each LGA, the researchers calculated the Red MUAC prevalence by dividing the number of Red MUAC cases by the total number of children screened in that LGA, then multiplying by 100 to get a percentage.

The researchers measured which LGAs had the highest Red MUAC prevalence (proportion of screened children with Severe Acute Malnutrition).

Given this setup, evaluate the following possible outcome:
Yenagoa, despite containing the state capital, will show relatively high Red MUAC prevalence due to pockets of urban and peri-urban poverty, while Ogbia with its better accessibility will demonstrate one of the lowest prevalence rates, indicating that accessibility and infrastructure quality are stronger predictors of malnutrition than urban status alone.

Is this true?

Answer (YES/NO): YES